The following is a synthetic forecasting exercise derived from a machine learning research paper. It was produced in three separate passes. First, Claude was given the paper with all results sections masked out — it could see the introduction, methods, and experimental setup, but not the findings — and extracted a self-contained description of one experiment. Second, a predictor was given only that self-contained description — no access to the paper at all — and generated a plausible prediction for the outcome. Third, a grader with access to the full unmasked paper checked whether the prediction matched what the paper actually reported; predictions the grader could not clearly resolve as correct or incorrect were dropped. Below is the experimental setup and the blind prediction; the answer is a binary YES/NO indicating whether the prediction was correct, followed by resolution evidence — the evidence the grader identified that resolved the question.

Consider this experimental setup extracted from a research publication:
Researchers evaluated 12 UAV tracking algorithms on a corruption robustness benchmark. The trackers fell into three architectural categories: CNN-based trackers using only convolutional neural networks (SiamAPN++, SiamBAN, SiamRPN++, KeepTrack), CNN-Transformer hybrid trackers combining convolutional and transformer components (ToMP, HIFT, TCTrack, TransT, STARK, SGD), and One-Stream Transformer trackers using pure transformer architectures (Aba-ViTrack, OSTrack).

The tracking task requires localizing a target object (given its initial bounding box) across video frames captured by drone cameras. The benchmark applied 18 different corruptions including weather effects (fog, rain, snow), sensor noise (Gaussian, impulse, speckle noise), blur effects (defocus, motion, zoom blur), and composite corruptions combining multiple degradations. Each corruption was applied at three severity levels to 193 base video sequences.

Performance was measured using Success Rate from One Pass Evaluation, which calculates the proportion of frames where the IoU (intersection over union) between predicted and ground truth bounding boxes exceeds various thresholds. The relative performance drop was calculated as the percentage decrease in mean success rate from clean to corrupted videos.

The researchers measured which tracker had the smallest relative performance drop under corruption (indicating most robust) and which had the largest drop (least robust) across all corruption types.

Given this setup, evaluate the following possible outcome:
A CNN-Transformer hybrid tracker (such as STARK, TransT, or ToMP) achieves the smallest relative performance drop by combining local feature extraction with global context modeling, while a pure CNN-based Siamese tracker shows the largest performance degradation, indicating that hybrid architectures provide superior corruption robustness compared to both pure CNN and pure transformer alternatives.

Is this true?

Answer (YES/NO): NO